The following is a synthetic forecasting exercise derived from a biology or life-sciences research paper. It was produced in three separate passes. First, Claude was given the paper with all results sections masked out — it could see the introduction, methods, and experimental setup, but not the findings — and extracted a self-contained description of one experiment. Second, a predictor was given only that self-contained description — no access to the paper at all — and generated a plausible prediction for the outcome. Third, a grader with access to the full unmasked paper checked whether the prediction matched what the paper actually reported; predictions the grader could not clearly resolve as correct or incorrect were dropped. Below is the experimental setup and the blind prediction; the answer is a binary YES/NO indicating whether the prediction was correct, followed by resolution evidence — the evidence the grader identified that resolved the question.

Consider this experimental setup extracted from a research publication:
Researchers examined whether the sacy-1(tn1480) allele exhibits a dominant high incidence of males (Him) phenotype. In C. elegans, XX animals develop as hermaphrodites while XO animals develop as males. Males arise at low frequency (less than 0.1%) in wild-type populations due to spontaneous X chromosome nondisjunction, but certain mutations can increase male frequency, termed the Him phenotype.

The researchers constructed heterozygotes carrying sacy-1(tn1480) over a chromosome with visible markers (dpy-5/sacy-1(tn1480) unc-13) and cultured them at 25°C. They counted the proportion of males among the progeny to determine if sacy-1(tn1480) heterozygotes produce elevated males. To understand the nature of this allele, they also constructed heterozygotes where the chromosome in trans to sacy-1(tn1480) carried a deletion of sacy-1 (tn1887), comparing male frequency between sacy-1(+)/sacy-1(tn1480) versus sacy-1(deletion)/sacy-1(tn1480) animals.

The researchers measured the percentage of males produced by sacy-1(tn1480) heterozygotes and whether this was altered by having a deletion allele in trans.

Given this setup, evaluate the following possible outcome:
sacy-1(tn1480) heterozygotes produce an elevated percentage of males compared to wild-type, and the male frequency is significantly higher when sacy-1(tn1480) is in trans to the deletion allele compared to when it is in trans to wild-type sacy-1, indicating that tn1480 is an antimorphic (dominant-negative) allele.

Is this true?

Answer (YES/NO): NO